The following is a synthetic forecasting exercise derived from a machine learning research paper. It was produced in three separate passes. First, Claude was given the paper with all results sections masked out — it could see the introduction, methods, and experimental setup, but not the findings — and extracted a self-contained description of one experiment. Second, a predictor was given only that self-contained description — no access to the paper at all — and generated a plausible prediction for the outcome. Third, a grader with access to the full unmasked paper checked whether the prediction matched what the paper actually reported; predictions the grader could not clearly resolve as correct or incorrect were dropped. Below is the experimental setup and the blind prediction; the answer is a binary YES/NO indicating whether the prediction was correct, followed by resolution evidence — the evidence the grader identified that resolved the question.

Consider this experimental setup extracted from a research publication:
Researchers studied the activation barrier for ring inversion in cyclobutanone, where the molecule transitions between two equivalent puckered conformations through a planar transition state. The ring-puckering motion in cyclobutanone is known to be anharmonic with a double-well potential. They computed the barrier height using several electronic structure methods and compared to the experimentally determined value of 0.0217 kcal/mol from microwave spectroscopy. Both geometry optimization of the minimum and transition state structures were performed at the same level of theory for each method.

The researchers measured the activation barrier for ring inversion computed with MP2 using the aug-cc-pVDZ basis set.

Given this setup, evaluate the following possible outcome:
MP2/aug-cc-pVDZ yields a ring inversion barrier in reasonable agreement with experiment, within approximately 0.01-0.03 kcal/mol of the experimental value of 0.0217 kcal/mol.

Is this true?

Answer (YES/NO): NO